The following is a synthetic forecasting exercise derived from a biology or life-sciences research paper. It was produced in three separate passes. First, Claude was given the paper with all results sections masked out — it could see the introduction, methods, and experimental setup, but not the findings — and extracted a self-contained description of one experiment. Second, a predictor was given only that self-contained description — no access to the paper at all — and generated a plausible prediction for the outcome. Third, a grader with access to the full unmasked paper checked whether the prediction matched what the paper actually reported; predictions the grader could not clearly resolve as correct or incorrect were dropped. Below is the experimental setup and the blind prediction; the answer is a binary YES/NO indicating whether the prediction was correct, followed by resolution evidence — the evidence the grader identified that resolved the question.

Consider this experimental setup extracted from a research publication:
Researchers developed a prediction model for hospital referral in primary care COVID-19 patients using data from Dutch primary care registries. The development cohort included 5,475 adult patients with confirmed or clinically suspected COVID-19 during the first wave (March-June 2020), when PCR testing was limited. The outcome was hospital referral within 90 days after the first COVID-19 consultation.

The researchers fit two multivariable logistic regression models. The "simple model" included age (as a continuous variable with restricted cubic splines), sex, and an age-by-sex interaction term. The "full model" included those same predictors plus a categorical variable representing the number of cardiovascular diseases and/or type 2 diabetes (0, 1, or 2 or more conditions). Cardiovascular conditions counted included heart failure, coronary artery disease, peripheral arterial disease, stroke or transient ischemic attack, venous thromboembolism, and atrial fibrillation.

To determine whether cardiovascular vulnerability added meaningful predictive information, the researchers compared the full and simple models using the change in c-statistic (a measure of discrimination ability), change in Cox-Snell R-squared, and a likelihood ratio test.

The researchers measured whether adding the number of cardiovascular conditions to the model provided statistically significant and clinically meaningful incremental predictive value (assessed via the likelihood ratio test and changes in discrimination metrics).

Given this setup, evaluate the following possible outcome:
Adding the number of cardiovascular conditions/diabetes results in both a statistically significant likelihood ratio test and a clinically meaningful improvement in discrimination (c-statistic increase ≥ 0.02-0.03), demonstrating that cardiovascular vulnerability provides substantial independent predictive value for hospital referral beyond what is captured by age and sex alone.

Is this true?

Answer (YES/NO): NO